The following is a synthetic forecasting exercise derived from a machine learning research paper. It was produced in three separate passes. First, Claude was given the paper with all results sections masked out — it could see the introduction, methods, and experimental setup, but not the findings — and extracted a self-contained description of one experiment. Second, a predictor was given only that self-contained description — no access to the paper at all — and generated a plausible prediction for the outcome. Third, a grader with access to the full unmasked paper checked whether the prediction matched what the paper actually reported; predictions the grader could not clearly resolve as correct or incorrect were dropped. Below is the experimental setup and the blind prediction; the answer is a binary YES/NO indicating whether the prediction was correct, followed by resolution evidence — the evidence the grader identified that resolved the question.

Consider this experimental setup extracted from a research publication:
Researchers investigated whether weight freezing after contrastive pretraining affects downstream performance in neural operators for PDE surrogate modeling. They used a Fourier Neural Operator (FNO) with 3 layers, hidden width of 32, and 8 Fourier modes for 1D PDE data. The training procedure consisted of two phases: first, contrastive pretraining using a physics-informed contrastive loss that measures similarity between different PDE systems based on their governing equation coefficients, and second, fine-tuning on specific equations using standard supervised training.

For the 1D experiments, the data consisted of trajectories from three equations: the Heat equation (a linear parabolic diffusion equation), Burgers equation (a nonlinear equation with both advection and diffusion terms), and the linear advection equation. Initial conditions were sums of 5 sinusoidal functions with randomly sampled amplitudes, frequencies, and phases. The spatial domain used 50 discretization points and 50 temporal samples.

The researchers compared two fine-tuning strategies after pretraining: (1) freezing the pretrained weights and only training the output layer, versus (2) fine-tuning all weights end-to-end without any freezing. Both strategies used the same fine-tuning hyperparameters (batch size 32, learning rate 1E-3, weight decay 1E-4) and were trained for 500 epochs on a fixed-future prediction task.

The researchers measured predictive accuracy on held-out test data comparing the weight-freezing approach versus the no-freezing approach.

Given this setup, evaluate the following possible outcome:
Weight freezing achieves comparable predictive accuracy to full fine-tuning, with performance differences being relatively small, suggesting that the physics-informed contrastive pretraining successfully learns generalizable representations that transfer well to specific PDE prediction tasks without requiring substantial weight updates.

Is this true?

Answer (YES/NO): NO